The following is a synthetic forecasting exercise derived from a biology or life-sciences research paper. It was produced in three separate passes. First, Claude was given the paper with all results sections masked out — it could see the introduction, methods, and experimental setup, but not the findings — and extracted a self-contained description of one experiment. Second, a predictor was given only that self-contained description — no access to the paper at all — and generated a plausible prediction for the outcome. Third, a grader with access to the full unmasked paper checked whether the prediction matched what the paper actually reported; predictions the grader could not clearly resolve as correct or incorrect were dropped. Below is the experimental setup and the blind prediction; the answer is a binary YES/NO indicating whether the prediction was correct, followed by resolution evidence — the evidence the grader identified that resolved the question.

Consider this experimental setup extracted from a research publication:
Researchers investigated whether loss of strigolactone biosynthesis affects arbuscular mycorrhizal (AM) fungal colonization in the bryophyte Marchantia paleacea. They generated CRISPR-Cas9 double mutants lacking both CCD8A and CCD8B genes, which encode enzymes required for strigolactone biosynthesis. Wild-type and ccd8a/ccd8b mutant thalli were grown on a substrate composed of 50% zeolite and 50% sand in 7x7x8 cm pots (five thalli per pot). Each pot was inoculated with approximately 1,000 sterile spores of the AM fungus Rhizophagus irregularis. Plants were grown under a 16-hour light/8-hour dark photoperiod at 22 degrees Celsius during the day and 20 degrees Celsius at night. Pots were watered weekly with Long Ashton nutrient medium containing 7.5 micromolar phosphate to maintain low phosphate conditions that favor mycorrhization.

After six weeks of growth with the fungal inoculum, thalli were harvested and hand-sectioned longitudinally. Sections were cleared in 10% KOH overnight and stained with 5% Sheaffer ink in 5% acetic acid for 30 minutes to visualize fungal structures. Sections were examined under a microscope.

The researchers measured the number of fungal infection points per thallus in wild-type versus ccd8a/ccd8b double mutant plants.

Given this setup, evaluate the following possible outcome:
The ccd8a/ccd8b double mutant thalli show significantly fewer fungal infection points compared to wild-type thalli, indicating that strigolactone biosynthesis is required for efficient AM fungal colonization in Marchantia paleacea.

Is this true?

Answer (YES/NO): YES